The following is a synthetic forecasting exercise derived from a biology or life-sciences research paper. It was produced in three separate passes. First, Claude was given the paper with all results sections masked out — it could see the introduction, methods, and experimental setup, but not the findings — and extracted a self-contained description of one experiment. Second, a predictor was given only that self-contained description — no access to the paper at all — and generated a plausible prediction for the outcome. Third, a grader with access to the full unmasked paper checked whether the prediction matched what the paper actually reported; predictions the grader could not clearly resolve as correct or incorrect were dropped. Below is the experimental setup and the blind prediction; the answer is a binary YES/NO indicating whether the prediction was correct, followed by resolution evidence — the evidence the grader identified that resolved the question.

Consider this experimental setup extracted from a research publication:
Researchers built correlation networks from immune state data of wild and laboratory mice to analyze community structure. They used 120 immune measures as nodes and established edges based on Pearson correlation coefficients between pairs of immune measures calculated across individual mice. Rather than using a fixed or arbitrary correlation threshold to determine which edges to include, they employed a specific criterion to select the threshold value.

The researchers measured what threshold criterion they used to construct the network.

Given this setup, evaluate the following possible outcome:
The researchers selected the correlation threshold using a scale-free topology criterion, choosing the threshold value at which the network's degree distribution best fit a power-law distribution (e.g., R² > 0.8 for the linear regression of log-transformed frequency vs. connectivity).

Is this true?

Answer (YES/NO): NO